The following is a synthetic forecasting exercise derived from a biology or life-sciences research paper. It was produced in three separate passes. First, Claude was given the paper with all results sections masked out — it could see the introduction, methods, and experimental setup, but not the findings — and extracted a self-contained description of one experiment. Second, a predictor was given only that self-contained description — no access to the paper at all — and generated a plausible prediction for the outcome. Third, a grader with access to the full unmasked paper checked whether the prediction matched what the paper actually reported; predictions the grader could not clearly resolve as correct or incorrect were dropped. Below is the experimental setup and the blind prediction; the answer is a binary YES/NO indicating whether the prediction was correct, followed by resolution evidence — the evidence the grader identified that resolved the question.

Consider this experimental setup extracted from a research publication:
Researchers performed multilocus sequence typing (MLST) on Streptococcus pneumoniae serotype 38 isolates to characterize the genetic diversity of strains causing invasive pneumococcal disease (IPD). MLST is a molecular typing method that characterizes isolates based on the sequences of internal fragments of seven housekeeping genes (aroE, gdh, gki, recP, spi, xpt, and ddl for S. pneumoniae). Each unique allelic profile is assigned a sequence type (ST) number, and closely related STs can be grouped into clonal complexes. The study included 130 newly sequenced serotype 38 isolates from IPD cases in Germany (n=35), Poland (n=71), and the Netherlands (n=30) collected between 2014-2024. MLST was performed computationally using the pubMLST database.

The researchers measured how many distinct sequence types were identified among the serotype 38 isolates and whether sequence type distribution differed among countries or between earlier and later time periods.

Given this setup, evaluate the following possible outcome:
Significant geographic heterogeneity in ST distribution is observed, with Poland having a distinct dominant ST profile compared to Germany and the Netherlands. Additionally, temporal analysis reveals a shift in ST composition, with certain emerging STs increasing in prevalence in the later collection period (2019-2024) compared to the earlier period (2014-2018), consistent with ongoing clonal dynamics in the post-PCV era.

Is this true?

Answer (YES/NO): NO